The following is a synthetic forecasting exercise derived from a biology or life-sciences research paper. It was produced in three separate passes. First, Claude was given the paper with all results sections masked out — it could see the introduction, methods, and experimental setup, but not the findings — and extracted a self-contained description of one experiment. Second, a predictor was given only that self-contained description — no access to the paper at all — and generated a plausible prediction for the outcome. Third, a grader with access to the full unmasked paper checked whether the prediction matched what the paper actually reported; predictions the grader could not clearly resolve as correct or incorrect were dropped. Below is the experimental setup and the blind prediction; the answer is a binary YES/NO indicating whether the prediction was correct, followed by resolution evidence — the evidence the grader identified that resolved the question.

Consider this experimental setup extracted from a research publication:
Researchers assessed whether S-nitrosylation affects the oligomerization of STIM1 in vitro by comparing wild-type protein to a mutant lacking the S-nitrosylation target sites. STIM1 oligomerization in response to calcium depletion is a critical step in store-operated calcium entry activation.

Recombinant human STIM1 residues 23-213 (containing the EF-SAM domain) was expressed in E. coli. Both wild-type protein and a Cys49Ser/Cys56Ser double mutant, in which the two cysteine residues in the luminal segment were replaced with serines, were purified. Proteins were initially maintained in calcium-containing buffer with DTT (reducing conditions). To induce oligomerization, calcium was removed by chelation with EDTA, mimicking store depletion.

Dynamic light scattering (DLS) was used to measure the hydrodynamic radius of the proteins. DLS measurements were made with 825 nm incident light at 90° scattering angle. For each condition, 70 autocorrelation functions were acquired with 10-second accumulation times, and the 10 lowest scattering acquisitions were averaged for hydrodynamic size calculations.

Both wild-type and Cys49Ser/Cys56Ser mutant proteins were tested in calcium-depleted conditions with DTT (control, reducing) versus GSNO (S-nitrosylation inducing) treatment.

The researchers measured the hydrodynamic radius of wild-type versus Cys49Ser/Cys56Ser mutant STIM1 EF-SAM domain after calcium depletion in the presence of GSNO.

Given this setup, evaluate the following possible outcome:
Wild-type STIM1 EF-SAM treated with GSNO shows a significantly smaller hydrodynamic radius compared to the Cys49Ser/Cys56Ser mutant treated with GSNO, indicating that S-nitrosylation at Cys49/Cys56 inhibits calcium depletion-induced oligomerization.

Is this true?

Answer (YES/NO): YES